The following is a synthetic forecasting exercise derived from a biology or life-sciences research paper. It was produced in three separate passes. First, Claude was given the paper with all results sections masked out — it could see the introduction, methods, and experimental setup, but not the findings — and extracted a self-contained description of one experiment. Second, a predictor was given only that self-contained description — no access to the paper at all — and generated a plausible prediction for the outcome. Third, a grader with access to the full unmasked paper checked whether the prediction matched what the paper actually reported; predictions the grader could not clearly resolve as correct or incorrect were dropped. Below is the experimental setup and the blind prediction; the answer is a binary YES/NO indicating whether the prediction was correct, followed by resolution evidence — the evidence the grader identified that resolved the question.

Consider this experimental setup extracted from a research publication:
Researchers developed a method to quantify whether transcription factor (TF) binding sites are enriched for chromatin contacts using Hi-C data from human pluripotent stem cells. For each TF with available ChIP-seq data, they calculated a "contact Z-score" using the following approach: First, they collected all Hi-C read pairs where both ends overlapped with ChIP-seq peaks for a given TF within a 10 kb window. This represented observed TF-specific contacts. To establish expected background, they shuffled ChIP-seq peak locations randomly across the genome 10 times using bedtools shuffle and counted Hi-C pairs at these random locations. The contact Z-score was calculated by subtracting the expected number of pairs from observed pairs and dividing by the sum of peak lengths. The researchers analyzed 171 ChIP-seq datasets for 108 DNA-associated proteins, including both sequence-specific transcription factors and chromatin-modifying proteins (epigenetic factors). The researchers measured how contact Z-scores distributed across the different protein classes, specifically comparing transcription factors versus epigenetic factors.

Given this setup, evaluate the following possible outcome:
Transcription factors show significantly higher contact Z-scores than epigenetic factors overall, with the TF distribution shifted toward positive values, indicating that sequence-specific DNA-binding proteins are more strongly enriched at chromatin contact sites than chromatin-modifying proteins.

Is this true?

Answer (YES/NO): YES